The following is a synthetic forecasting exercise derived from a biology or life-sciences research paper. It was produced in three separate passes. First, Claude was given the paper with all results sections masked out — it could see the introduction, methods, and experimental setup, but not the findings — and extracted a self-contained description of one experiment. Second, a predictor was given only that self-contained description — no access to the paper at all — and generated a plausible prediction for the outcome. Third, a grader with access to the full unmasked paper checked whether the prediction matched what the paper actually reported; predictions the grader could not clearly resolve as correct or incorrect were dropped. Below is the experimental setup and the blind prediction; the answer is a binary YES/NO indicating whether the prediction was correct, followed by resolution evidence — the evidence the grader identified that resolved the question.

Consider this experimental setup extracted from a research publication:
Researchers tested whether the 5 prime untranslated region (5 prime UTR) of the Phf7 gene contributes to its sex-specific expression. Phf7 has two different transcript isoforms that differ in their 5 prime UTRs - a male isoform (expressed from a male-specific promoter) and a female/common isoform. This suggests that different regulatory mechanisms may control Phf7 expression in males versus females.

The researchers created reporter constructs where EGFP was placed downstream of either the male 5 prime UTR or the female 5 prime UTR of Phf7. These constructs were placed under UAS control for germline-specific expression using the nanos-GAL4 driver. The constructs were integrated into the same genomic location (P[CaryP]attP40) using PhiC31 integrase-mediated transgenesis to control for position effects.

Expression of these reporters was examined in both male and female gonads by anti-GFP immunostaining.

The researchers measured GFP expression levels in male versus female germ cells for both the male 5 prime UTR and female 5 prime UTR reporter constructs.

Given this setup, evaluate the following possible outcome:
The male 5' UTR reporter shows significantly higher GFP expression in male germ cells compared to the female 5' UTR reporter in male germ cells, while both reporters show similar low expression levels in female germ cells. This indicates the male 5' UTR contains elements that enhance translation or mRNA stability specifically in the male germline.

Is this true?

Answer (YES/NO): NO